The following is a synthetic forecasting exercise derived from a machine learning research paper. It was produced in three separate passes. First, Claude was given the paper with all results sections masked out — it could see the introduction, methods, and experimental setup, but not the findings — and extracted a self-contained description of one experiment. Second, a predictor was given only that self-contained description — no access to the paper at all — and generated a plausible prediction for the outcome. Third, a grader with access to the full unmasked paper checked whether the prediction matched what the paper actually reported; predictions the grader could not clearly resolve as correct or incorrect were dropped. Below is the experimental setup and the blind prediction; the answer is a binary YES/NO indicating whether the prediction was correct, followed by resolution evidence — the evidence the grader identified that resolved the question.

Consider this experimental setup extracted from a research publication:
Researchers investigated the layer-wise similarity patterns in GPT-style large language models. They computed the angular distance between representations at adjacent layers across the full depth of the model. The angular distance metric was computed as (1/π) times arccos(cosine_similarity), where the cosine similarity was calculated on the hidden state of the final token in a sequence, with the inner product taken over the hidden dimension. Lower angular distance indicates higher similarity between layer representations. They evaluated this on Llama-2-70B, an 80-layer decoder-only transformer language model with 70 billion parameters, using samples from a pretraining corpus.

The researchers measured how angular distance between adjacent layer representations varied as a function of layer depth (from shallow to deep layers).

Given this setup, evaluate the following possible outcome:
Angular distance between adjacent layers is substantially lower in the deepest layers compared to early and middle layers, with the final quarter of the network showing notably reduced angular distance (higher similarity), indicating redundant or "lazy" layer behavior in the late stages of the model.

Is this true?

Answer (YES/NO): NO